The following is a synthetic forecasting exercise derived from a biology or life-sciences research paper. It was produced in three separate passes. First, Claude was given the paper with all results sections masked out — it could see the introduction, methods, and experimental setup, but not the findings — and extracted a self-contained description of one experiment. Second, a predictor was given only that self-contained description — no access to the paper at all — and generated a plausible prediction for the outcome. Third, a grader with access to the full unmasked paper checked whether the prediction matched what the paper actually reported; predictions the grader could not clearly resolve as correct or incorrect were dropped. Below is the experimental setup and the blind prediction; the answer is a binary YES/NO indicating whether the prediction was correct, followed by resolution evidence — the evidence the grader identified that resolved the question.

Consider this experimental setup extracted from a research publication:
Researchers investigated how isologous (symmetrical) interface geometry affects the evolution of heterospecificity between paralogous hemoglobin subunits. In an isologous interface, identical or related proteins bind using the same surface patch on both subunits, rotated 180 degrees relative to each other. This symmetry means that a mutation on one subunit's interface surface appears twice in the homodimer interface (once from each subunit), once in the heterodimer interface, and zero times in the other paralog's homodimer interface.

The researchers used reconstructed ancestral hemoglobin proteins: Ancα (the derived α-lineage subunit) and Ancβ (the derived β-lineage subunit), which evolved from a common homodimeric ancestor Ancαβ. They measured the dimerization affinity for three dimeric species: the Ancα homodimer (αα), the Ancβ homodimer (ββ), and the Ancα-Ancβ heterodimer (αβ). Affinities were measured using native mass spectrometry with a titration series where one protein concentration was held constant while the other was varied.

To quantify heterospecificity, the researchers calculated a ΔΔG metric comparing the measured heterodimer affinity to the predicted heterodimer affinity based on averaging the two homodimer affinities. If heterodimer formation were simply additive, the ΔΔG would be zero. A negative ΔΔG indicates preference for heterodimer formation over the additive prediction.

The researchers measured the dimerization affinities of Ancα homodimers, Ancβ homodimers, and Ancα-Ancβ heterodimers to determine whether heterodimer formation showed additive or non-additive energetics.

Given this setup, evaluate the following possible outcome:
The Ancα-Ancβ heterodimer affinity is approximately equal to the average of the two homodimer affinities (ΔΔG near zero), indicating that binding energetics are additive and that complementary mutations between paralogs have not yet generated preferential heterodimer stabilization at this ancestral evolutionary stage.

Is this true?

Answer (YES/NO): NO